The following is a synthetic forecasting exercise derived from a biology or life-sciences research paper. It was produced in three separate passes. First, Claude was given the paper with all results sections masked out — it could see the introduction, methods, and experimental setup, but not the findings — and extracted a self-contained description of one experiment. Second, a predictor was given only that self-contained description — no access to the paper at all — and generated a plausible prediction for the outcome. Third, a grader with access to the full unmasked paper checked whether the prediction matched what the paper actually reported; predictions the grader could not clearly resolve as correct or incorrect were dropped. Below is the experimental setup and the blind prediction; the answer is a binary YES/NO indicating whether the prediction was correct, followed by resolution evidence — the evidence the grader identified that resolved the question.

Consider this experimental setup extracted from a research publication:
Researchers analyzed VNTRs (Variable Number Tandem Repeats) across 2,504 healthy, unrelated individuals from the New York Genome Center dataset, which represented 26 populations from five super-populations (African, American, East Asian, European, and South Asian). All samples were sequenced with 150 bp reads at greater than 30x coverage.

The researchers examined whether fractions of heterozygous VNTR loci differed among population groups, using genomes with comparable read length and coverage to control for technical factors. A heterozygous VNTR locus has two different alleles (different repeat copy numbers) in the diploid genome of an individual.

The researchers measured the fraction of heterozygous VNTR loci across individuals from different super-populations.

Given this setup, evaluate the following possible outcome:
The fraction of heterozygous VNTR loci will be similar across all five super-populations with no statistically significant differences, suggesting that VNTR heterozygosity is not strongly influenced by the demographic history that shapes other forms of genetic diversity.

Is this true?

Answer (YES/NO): NO